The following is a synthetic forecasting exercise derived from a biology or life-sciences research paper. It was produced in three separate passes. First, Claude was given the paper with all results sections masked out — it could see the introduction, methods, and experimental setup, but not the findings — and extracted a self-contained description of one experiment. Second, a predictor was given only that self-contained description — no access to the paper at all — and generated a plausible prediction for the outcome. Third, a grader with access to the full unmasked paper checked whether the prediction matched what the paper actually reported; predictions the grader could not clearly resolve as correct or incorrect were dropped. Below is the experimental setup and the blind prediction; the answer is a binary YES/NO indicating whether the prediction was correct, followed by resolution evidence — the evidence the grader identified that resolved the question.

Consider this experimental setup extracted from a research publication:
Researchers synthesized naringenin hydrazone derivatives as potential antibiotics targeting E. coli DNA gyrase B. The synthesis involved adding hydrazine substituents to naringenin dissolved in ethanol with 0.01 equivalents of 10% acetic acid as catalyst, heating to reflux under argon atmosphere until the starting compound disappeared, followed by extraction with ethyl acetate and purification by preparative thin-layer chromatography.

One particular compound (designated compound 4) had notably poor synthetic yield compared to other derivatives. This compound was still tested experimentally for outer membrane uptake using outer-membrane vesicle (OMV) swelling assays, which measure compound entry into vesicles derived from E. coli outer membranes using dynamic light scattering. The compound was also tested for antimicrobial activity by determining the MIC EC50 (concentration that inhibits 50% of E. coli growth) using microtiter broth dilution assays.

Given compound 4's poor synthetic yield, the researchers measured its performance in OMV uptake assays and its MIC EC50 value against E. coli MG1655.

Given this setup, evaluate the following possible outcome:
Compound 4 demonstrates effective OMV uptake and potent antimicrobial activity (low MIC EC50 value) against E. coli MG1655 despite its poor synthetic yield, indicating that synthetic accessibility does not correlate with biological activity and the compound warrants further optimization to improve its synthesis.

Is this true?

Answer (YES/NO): NO